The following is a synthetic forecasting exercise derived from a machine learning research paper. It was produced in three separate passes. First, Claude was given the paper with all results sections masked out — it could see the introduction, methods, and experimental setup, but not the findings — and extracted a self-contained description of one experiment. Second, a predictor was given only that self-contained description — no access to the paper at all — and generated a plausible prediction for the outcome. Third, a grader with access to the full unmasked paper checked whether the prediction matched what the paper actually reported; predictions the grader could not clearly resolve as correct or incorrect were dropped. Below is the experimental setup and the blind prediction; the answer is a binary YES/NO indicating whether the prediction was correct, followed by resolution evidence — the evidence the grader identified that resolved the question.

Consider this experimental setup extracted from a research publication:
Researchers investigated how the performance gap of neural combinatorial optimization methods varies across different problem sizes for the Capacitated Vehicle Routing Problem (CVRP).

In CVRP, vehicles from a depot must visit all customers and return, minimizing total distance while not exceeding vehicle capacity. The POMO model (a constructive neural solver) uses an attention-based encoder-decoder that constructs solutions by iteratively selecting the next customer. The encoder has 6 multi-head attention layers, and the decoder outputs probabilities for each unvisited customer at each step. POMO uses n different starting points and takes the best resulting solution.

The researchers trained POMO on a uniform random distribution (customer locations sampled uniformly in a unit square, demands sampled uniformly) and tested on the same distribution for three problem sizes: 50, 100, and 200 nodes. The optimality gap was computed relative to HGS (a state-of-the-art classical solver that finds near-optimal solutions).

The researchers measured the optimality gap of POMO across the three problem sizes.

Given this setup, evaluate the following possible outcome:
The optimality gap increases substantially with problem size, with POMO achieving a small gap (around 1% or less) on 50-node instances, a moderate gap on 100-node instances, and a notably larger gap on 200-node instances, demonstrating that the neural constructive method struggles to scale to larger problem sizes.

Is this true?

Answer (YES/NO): NO